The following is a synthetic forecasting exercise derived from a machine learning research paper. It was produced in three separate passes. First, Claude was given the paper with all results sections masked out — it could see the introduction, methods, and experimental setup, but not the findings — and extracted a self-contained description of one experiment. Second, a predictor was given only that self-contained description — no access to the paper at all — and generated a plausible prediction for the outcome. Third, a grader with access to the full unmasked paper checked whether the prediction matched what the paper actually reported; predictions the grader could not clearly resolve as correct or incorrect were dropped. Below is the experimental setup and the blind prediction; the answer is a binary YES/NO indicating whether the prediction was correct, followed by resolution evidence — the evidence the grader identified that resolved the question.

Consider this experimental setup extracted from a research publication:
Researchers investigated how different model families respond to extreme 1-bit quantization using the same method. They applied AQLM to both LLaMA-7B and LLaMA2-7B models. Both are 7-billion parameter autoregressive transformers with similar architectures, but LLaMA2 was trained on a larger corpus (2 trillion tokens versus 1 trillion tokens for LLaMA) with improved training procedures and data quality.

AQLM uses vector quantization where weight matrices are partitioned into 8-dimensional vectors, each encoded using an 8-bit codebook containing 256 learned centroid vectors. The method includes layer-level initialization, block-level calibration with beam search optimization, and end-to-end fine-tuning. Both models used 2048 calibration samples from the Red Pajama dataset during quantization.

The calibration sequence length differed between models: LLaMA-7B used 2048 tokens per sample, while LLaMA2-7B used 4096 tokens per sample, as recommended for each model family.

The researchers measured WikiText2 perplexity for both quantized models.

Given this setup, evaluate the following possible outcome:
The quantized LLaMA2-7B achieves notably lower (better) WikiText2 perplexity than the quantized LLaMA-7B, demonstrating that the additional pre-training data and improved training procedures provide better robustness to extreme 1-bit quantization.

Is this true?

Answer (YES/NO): NO